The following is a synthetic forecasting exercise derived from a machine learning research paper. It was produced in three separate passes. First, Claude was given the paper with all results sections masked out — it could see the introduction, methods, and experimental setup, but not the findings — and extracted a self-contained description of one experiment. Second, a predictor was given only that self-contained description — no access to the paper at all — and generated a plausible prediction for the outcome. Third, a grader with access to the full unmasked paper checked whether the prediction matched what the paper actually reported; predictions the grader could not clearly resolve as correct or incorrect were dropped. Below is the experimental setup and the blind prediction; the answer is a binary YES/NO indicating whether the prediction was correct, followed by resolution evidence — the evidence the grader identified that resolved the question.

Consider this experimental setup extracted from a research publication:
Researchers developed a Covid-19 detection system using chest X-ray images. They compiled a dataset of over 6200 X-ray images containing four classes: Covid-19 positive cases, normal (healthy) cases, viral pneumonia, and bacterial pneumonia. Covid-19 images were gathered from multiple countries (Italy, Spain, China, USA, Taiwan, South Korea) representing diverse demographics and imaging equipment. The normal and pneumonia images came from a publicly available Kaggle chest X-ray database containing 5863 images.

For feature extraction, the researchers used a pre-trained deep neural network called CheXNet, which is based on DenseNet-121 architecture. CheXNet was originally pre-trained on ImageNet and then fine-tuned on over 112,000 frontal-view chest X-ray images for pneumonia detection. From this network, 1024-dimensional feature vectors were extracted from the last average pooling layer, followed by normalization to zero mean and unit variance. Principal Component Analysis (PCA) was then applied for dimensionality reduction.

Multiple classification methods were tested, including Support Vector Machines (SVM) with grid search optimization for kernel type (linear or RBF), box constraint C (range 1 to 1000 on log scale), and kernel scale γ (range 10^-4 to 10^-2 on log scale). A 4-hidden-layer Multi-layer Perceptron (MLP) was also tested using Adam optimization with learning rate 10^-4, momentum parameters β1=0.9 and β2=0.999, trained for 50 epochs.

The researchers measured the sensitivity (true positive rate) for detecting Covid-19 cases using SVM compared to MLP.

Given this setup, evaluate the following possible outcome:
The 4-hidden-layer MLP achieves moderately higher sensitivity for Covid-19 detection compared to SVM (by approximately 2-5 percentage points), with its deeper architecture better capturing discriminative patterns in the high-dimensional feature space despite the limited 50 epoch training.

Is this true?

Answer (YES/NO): NO